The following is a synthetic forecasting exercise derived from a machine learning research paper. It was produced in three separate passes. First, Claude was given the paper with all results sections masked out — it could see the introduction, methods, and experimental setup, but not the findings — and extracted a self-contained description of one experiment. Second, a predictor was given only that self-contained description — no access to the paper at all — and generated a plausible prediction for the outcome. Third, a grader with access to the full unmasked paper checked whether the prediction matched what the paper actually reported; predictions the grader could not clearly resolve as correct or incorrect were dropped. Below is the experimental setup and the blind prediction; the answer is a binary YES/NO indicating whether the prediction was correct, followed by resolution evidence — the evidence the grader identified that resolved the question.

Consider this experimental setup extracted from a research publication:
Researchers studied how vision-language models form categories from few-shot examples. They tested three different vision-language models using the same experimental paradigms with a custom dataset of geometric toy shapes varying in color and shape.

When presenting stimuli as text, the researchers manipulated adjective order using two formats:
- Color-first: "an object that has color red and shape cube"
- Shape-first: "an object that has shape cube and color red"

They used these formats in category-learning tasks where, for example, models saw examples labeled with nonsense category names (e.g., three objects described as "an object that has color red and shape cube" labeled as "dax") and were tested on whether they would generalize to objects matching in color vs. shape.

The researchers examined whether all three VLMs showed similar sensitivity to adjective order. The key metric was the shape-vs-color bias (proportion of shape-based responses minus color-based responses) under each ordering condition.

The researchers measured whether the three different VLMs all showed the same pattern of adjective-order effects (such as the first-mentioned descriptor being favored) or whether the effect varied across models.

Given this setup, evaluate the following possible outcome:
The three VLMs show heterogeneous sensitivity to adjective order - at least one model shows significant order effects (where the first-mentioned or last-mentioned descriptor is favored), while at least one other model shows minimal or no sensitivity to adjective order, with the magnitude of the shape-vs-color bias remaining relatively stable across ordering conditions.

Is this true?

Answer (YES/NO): NO